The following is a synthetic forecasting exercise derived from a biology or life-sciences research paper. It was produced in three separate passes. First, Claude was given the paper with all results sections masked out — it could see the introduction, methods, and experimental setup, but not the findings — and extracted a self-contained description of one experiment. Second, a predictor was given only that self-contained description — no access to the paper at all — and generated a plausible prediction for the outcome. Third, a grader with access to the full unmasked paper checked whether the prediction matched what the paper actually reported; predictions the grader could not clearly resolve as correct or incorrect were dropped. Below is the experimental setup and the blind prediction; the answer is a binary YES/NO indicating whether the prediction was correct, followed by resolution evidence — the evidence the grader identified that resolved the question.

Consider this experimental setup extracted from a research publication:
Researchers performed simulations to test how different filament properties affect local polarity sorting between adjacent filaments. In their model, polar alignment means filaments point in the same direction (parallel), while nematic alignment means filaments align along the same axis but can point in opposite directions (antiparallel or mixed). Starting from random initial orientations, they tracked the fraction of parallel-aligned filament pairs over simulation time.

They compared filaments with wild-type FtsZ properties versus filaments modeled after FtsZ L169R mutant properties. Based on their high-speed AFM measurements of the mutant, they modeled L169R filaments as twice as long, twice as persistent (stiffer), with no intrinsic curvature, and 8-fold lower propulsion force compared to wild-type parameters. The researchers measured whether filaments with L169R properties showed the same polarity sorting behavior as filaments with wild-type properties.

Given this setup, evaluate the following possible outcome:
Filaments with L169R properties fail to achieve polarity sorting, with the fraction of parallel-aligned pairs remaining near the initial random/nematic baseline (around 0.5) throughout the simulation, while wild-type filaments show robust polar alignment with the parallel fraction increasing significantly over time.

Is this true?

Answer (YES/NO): YES